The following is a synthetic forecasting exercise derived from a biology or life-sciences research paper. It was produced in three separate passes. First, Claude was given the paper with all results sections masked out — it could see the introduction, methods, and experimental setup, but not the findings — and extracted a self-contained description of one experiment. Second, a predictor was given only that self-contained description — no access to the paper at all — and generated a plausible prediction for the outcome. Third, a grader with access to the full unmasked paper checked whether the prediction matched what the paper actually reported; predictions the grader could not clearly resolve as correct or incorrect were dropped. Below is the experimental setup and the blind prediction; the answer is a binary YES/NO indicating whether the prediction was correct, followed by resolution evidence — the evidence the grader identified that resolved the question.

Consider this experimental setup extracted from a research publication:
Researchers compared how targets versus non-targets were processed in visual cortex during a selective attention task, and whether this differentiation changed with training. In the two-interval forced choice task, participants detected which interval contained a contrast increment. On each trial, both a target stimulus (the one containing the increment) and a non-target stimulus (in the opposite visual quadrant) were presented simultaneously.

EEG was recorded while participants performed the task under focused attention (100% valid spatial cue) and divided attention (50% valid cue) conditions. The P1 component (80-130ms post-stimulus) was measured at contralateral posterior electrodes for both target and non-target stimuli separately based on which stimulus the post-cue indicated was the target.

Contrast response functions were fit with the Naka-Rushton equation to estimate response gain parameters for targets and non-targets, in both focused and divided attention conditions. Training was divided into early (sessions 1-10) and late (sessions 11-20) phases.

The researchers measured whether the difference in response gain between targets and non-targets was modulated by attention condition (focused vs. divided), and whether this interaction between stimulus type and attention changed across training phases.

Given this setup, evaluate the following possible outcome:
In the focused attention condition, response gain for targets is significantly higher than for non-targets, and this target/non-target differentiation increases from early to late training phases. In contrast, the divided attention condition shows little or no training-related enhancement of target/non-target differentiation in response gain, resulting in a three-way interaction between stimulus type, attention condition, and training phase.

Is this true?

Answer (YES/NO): NO